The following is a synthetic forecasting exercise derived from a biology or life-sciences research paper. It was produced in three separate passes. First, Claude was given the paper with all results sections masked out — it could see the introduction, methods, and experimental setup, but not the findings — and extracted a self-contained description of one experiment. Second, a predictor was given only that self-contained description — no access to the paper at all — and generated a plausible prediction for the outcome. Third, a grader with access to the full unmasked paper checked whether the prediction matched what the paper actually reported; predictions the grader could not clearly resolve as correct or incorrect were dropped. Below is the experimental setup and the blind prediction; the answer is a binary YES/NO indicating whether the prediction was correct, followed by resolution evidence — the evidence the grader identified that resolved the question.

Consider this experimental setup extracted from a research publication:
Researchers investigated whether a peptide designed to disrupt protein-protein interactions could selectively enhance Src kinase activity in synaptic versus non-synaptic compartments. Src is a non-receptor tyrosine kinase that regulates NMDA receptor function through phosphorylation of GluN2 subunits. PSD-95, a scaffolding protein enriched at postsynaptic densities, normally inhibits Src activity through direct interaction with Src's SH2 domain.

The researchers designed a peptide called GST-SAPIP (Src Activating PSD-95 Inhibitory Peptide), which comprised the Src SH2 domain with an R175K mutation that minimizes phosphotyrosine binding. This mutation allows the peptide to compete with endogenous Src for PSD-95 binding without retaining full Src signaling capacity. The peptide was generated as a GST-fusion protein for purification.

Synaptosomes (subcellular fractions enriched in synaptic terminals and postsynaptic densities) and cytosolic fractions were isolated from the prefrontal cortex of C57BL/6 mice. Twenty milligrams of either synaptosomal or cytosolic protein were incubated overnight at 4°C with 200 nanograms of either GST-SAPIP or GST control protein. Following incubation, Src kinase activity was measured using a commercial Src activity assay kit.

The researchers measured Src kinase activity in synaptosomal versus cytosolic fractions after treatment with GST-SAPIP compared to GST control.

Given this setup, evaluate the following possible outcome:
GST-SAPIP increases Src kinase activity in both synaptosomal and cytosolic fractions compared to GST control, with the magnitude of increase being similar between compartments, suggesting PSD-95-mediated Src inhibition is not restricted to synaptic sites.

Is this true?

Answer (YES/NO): NO